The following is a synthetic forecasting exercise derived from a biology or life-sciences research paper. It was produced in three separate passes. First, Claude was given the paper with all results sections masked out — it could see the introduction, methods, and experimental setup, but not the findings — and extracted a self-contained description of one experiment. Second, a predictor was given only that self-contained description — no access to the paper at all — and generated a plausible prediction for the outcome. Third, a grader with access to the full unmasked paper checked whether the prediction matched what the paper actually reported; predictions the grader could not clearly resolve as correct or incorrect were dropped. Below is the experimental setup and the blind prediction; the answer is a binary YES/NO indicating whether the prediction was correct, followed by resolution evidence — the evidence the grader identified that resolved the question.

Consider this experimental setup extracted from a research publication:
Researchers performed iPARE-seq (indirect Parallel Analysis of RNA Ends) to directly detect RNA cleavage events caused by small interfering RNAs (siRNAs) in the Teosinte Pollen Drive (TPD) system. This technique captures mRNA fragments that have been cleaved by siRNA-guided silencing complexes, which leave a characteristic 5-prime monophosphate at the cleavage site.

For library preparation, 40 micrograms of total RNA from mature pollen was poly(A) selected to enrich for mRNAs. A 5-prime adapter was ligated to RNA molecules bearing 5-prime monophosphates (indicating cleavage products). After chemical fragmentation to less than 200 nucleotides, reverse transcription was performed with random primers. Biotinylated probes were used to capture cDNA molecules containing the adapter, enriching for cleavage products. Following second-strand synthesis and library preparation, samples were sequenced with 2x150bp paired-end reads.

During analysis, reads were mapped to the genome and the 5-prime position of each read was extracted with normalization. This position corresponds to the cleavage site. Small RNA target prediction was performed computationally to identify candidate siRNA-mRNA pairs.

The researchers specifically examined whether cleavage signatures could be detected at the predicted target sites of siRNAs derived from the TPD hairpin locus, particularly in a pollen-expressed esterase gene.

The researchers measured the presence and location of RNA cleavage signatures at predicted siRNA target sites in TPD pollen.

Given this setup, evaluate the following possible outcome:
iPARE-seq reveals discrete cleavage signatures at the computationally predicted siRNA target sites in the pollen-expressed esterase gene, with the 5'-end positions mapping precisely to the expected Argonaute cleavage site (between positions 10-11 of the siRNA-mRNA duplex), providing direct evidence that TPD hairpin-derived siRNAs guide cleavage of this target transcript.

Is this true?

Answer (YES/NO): YES